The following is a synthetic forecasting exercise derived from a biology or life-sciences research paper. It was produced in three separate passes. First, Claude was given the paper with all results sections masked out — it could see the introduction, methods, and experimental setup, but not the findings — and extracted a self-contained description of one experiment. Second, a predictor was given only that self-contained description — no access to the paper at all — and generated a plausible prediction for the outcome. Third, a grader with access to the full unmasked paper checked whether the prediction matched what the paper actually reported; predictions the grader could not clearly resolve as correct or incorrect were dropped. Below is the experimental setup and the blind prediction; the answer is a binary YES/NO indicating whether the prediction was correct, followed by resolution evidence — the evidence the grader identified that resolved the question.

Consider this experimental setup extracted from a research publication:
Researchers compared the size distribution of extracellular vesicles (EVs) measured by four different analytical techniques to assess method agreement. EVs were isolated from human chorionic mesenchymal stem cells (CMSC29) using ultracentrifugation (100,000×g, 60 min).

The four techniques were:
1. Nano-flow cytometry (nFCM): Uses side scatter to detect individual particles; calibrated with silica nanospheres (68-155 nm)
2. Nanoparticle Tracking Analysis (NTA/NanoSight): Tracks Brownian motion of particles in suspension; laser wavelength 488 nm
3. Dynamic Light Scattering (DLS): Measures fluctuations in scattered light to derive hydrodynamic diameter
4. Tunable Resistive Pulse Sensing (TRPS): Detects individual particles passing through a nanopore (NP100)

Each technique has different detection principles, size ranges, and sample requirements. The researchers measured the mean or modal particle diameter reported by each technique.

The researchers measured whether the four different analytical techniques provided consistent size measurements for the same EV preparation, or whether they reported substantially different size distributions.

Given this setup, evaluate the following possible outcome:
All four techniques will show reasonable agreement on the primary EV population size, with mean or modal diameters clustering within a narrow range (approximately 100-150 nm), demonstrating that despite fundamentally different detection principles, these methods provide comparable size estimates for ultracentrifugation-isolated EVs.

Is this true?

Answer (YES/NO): NO